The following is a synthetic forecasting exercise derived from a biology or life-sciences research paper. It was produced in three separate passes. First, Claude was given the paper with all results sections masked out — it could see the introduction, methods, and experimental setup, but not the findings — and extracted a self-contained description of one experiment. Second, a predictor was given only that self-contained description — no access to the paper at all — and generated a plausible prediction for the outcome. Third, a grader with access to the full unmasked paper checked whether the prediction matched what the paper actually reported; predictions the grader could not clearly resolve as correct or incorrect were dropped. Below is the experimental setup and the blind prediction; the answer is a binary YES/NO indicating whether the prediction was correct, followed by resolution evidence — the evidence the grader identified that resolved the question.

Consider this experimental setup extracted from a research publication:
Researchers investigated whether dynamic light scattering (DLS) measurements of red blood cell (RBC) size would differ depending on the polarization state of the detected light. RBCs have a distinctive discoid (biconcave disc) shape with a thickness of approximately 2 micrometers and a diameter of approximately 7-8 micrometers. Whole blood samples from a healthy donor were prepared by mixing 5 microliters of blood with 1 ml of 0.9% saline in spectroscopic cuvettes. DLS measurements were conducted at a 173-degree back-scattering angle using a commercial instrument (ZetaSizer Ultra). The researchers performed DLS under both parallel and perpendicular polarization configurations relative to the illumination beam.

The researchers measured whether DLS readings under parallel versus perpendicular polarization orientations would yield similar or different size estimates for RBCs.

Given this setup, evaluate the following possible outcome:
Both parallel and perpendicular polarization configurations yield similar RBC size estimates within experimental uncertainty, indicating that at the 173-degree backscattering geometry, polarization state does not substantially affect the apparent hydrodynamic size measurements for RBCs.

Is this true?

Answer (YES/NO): NO